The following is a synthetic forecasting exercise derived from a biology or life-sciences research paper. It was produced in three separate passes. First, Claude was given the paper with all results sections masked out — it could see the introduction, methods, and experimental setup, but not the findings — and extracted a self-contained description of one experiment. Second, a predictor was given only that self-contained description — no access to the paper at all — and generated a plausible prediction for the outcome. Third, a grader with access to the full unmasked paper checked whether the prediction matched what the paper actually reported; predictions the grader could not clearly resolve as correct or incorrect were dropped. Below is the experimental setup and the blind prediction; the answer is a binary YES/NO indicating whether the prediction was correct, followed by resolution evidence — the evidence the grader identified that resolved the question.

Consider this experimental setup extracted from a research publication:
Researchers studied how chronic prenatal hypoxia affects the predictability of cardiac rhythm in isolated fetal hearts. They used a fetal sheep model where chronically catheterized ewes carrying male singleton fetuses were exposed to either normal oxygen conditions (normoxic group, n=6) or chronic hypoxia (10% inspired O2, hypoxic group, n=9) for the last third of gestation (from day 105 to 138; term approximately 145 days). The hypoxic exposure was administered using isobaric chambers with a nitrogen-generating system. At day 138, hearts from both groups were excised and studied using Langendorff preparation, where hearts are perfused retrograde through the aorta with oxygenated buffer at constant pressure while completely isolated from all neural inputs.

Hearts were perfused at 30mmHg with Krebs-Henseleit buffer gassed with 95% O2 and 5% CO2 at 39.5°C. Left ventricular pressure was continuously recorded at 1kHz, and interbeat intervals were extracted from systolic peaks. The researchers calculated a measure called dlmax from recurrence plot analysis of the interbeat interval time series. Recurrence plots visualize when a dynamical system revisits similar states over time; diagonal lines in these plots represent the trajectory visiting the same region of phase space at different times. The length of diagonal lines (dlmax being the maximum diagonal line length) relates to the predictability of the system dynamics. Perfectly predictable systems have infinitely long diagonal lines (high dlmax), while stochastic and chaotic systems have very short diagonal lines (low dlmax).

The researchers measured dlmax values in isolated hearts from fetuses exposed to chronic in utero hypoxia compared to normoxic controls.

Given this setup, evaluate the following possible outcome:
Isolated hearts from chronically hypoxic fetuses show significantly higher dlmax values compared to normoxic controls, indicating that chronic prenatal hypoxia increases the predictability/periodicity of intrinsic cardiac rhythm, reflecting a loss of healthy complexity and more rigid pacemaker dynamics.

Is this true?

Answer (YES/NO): NO